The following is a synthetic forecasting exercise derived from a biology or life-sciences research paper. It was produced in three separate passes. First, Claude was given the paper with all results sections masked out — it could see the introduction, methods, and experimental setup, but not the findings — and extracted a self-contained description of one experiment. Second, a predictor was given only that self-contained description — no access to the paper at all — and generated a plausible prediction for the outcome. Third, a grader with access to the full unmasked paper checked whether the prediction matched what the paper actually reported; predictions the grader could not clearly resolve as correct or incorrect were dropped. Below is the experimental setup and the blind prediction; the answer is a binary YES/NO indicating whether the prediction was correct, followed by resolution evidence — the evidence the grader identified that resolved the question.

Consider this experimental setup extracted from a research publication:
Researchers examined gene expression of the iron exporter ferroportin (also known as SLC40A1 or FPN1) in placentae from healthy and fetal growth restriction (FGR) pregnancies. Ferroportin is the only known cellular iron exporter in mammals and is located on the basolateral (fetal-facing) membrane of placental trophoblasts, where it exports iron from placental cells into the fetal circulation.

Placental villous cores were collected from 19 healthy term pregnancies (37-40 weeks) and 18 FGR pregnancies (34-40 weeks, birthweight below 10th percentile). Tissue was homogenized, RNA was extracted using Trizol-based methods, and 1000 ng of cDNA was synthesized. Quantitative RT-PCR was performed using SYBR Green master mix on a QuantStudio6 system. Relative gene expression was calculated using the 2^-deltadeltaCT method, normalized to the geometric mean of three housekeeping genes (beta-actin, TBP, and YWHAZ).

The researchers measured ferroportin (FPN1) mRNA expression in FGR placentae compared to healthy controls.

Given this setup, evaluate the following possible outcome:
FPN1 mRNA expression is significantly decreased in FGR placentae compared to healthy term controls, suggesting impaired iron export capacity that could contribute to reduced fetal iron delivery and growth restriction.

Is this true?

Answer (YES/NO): NO